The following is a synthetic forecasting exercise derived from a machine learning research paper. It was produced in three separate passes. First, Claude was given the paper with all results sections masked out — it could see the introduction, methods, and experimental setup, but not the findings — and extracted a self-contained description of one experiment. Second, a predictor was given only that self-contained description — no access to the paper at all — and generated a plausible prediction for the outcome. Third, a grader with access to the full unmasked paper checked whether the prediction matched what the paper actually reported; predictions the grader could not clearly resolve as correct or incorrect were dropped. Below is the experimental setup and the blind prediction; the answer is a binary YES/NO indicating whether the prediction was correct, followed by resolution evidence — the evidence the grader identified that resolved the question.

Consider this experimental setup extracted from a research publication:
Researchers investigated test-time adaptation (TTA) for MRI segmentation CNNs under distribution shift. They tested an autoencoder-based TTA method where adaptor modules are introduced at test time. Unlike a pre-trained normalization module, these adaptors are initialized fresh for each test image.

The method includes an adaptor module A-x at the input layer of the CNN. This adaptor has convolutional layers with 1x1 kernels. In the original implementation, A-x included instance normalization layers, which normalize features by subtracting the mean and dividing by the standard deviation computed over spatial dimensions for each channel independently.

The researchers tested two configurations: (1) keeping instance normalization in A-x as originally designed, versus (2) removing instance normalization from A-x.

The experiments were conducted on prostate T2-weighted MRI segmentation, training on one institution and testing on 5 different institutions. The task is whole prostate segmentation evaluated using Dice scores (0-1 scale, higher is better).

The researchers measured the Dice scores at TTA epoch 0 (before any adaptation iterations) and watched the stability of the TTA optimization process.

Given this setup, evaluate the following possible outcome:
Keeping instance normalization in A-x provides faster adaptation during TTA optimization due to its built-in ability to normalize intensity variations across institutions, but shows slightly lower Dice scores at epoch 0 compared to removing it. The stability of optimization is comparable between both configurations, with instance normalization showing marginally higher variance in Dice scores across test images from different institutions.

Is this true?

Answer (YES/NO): NO